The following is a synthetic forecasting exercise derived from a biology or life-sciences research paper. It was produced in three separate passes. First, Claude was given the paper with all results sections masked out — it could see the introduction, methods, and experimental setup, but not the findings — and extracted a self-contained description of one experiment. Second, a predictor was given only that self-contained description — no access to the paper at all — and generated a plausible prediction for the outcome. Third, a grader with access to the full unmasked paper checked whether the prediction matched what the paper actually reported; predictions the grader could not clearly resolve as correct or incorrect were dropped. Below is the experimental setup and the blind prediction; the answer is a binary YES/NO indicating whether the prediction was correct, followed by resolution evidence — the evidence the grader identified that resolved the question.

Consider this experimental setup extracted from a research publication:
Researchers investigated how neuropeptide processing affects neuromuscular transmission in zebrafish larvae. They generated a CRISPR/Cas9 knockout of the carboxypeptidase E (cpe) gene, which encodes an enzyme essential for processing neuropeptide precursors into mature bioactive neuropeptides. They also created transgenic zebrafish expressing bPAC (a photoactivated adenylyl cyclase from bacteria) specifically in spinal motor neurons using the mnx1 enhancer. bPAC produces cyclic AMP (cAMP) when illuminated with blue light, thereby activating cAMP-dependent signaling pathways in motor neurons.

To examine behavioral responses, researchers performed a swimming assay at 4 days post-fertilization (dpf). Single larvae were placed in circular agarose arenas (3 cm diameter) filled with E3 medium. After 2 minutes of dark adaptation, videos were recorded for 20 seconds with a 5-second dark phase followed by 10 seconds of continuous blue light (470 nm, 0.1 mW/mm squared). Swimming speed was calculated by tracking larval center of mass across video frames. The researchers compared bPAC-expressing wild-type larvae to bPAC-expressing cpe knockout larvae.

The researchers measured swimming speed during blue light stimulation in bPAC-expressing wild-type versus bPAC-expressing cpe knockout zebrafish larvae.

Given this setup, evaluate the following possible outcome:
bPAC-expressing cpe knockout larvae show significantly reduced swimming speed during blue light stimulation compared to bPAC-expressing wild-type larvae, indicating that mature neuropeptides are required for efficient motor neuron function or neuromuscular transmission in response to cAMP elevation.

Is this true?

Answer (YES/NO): NO